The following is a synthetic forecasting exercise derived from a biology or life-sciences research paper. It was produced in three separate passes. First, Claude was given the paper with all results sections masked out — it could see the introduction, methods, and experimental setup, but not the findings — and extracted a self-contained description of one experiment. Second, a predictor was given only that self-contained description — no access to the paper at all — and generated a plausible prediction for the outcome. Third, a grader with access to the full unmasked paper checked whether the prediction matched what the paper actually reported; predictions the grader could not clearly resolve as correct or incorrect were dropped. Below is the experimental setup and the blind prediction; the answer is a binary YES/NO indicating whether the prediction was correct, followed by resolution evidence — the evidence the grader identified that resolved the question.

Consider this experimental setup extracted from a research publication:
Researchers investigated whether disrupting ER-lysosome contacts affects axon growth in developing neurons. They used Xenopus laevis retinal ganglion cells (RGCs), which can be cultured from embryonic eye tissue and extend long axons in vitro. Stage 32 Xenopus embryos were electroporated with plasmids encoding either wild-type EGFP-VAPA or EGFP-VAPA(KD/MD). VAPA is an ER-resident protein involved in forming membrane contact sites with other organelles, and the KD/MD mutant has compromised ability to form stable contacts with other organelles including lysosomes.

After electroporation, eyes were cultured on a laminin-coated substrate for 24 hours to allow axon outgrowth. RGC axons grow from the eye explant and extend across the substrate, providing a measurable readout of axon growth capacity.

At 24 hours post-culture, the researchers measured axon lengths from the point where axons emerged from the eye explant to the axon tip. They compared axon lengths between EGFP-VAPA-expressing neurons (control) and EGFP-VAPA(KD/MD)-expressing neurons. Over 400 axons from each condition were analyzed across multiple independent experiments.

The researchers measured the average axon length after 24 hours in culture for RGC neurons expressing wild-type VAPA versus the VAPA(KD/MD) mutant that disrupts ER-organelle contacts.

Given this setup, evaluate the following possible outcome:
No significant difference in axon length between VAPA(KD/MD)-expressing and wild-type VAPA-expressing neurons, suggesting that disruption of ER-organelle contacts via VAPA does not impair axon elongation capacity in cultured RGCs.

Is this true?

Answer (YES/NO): NO